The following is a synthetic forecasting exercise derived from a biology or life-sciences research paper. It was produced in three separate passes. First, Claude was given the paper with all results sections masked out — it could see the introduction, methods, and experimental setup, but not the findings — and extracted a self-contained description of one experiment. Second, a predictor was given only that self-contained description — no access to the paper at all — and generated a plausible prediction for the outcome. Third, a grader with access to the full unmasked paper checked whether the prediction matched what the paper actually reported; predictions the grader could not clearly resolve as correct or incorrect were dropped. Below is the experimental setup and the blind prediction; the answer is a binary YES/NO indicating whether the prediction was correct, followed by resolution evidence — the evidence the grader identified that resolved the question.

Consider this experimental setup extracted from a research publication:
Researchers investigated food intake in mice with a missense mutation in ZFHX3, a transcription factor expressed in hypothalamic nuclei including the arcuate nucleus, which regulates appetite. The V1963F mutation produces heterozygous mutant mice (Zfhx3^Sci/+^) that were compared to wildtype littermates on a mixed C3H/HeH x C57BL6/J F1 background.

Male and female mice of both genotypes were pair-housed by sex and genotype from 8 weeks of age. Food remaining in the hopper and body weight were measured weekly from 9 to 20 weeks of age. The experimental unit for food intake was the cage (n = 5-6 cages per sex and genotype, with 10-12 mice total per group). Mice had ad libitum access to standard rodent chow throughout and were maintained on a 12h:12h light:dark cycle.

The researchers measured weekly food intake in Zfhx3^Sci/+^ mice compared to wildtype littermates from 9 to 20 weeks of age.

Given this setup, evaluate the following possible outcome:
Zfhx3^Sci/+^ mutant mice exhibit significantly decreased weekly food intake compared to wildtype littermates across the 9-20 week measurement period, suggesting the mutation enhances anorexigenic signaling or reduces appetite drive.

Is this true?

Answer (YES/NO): YES